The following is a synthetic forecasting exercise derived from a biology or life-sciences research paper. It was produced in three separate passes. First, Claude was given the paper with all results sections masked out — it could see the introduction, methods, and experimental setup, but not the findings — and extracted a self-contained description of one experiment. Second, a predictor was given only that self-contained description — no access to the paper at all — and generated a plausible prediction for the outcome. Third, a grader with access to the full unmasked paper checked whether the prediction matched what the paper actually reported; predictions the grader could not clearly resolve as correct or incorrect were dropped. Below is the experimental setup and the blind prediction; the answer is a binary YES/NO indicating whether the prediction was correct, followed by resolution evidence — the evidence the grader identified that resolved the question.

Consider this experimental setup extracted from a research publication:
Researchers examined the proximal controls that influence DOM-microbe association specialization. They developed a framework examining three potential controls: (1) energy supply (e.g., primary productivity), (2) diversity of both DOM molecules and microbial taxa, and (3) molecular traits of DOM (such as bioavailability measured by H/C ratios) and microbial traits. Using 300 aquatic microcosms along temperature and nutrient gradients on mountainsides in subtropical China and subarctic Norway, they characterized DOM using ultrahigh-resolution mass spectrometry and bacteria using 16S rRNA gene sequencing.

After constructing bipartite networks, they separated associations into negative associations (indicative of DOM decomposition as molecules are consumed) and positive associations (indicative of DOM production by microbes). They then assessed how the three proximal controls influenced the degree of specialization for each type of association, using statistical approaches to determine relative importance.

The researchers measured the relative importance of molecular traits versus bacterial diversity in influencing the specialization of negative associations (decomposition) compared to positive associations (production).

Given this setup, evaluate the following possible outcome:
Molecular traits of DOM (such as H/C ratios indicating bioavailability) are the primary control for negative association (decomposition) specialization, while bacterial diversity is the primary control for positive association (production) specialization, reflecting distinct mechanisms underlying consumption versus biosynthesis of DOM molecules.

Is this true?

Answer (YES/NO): NO